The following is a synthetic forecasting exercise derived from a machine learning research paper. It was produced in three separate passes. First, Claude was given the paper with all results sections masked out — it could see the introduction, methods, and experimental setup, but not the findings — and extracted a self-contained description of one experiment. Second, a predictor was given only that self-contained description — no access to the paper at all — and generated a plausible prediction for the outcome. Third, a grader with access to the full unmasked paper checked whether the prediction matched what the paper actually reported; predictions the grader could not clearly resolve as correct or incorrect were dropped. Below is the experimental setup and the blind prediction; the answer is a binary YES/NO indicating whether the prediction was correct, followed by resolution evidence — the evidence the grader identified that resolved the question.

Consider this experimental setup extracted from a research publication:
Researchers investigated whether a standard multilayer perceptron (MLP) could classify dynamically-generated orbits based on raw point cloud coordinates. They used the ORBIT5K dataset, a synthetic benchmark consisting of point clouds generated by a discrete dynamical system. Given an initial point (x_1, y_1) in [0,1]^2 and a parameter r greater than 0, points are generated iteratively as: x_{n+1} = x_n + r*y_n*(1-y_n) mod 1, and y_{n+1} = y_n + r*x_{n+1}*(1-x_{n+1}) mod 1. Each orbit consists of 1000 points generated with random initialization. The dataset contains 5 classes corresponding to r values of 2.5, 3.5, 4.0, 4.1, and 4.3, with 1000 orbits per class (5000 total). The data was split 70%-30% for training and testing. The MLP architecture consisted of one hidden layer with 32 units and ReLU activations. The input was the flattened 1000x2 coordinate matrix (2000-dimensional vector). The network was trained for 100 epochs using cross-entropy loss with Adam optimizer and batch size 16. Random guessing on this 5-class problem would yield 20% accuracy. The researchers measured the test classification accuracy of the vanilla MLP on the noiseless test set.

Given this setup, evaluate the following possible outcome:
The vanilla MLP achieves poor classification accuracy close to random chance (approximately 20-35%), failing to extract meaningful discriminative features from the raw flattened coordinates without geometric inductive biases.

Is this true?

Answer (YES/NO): YES